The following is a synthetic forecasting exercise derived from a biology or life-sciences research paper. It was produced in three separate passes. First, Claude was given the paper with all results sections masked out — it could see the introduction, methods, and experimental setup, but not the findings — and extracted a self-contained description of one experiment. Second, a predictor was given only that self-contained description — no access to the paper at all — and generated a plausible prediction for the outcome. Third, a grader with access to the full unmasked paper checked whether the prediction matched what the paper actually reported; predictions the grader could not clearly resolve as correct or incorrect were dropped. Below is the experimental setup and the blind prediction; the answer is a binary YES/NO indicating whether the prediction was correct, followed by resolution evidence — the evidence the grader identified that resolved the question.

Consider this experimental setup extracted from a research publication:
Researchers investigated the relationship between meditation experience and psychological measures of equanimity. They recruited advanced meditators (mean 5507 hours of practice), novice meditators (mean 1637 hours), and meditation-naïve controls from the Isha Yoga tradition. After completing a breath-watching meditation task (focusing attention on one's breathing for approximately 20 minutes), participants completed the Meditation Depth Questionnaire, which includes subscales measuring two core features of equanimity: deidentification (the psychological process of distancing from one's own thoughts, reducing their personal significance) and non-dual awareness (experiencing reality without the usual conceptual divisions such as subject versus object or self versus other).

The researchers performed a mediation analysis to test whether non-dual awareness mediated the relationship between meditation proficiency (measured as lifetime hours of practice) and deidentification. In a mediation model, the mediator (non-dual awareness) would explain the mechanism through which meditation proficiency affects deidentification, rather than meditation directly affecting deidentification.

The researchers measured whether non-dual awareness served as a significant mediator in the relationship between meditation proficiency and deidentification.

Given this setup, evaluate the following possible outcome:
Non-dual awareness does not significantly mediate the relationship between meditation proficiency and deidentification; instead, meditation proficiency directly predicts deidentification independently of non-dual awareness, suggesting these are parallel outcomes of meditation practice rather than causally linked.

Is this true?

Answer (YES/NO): NO